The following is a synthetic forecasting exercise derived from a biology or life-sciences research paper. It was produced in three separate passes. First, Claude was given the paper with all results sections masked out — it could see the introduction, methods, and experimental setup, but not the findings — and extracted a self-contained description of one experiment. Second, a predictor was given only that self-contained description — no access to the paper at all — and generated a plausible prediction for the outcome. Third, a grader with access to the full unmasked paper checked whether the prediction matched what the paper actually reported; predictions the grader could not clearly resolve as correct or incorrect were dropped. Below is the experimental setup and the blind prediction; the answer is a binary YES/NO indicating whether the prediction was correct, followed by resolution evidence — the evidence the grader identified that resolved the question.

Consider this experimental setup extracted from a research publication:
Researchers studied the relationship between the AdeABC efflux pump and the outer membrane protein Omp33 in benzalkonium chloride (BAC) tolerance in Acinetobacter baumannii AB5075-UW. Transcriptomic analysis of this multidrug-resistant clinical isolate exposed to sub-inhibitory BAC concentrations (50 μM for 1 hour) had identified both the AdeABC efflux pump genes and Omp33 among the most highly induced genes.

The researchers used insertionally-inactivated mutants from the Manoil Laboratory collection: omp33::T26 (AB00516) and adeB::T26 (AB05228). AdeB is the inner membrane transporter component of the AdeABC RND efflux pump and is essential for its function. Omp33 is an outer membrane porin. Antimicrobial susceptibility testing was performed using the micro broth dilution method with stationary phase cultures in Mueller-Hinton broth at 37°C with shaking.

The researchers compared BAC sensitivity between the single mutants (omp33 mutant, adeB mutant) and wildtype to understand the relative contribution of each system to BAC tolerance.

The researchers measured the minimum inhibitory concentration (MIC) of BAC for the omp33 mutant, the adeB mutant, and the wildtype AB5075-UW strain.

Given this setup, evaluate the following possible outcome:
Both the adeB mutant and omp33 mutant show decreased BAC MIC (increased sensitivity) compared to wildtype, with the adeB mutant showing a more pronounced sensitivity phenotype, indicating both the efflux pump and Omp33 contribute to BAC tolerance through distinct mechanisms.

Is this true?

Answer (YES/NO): NO